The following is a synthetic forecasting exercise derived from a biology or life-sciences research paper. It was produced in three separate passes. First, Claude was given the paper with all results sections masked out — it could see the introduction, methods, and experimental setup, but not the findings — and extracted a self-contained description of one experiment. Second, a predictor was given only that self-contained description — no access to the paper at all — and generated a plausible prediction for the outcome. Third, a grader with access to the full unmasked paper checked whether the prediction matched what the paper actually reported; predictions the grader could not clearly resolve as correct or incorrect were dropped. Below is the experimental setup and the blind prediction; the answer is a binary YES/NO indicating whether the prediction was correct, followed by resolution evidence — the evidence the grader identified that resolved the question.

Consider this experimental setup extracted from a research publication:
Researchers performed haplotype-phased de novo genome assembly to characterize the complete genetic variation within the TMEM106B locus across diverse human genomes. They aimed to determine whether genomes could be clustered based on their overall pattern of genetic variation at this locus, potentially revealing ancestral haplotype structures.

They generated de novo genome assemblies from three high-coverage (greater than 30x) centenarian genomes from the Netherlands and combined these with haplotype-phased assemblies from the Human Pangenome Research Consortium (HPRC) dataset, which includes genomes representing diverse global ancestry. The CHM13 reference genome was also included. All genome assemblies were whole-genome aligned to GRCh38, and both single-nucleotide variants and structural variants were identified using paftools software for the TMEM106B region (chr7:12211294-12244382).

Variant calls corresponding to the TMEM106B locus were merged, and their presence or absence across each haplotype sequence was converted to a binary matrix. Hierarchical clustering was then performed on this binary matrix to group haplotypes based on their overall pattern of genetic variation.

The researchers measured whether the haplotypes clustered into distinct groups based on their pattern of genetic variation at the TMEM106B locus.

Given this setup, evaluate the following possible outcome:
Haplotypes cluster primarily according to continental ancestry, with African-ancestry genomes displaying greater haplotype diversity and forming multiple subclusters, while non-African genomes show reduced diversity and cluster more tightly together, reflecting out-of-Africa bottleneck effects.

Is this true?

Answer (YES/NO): NO